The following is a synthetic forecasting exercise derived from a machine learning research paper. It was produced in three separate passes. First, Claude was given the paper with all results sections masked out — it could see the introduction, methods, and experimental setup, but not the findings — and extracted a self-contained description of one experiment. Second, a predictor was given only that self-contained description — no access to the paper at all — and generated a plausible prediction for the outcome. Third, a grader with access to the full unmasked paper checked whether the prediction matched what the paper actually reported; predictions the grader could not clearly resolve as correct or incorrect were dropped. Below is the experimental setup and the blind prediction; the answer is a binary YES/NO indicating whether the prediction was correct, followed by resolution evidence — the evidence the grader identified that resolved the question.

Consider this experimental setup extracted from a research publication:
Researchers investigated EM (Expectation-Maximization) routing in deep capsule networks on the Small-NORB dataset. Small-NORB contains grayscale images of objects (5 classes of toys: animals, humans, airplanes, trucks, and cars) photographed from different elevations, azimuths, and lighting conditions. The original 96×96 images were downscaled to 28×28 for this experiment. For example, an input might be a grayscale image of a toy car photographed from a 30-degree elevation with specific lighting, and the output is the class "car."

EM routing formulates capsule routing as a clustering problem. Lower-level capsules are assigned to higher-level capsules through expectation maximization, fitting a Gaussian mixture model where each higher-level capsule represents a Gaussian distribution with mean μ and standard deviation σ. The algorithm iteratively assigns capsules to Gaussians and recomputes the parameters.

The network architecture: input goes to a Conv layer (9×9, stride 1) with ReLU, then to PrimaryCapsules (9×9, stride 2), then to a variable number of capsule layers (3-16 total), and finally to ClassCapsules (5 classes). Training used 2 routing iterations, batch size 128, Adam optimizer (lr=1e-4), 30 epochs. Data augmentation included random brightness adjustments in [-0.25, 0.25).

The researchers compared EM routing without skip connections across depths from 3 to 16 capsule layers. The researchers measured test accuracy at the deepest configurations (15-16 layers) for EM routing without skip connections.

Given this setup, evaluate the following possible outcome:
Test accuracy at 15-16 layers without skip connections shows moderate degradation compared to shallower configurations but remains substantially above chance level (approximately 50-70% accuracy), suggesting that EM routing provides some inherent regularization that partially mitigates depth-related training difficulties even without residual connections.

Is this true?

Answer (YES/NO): NO